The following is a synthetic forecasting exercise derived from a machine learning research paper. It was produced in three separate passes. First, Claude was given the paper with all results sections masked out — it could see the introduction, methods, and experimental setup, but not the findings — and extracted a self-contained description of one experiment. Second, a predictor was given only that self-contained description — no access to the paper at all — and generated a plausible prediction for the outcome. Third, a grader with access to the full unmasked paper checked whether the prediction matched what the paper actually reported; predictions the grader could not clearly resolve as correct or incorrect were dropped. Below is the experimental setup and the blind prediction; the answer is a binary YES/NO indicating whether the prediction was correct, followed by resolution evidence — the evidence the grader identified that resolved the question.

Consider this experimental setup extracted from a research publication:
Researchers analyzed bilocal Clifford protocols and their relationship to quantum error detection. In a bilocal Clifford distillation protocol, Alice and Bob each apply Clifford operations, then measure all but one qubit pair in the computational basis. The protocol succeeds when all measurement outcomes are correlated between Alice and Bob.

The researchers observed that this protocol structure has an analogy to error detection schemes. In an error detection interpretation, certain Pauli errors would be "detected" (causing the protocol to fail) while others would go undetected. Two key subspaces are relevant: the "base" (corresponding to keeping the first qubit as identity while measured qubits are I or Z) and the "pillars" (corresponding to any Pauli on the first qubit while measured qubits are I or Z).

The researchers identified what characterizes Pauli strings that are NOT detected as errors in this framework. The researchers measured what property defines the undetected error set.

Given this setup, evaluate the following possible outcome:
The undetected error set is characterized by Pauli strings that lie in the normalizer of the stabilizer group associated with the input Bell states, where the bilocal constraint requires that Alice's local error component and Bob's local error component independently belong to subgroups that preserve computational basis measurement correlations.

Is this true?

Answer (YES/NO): NO